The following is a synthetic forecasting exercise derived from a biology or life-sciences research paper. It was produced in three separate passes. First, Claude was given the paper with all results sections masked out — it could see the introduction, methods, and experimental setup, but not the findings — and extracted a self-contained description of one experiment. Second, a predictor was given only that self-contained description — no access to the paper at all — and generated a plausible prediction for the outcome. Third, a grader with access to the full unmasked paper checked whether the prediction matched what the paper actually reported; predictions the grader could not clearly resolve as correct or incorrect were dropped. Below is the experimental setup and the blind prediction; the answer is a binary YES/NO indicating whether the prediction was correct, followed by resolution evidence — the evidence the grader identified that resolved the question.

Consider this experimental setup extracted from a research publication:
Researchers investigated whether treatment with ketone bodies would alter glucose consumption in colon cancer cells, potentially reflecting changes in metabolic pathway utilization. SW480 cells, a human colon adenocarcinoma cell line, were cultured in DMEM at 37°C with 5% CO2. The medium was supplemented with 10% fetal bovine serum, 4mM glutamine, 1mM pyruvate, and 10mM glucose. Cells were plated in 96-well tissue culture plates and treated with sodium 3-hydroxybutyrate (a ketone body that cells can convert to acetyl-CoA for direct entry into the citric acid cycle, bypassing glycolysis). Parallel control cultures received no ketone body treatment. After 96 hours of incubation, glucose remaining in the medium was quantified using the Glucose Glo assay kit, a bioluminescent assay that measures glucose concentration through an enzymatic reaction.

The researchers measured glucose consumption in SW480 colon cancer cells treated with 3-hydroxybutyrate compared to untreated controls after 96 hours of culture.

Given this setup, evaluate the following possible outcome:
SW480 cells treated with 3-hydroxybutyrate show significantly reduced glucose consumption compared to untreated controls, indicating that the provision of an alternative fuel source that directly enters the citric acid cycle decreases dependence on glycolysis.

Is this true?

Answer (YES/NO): NO